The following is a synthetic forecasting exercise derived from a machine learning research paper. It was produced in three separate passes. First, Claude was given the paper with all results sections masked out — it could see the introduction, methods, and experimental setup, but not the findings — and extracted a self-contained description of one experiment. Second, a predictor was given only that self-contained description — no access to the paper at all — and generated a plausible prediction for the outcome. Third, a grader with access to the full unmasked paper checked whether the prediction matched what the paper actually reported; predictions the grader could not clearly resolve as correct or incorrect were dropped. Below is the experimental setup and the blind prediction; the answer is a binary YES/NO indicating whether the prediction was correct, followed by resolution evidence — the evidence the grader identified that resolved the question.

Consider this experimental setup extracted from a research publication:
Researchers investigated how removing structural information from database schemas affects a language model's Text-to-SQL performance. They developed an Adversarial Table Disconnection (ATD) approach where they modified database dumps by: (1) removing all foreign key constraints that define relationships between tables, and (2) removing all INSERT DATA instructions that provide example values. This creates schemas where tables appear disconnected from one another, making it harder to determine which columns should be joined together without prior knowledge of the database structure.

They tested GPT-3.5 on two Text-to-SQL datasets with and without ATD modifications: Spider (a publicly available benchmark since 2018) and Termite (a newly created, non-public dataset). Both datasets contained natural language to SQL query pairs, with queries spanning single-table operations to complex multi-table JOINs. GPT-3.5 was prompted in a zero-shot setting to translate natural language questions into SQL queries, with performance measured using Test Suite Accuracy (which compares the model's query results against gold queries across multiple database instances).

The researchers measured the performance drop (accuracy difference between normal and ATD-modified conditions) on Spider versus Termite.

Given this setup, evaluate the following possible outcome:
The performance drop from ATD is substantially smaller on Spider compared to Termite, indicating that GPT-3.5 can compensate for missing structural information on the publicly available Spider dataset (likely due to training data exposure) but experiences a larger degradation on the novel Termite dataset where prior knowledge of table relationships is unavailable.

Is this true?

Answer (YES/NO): YES